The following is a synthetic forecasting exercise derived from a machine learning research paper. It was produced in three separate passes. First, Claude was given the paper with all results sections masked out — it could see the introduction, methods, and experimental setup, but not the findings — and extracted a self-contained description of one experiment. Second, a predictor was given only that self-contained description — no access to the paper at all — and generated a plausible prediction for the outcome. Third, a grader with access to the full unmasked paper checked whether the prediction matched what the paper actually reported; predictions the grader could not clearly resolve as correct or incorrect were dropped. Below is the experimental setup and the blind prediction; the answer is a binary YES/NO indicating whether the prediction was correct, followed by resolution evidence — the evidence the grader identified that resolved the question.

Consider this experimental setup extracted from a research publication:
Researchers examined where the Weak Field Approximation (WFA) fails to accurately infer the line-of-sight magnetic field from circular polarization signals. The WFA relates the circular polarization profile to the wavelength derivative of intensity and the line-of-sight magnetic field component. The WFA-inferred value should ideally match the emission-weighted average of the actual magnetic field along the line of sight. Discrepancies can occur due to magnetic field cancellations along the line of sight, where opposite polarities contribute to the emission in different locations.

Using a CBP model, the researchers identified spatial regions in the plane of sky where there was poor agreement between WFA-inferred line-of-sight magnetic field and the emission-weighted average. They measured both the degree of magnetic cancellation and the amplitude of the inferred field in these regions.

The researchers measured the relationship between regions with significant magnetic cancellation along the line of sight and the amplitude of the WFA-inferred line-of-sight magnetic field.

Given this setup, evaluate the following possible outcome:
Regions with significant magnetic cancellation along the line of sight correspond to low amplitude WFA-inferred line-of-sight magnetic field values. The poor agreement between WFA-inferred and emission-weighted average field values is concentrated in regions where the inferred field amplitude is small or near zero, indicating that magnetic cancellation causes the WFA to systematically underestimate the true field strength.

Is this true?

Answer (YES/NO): YES